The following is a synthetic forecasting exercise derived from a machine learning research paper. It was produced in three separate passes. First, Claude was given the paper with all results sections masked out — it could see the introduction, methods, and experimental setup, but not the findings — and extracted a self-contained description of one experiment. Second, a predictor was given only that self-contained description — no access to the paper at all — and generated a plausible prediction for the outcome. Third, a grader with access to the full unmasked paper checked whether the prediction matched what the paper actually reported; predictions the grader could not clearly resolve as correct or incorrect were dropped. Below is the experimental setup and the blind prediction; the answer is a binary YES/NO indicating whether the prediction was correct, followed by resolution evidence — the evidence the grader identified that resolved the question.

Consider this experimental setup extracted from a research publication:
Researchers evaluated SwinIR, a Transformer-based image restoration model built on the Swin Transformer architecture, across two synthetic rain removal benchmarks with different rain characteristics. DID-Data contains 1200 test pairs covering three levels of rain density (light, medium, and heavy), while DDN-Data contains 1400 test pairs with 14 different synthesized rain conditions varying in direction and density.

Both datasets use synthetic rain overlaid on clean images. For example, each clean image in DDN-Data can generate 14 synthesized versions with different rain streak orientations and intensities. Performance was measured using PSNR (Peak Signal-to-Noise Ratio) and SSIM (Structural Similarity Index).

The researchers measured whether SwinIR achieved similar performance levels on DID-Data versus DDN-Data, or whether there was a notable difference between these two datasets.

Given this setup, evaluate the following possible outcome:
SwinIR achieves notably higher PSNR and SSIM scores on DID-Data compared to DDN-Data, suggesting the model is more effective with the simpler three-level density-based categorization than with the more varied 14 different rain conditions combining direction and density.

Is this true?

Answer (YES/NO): NO